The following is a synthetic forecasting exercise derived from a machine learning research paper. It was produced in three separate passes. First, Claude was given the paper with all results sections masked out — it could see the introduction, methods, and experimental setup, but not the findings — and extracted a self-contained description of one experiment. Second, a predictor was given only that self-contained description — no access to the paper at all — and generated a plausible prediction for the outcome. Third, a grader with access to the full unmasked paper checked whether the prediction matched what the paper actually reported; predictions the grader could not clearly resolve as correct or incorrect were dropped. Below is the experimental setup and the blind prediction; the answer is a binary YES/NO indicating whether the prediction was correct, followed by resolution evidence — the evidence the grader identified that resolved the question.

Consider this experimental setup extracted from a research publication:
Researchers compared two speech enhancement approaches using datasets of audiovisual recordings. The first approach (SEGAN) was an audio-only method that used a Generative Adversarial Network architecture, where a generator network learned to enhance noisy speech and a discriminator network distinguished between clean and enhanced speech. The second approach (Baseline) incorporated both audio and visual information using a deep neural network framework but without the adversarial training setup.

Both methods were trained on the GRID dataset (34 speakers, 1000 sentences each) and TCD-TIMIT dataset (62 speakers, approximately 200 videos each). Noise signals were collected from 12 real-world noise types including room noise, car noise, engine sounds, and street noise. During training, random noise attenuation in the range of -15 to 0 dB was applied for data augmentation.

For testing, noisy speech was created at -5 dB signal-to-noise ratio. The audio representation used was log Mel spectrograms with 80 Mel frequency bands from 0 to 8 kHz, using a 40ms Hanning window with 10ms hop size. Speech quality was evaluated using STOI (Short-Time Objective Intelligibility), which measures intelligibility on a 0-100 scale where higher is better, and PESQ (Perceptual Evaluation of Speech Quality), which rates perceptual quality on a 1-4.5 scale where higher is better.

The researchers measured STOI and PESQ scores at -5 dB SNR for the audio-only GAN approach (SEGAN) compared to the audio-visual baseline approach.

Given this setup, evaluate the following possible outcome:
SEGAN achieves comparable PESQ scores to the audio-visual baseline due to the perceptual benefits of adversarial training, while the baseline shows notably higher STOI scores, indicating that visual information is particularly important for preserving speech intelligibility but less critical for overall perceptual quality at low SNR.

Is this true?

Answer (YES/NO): NO